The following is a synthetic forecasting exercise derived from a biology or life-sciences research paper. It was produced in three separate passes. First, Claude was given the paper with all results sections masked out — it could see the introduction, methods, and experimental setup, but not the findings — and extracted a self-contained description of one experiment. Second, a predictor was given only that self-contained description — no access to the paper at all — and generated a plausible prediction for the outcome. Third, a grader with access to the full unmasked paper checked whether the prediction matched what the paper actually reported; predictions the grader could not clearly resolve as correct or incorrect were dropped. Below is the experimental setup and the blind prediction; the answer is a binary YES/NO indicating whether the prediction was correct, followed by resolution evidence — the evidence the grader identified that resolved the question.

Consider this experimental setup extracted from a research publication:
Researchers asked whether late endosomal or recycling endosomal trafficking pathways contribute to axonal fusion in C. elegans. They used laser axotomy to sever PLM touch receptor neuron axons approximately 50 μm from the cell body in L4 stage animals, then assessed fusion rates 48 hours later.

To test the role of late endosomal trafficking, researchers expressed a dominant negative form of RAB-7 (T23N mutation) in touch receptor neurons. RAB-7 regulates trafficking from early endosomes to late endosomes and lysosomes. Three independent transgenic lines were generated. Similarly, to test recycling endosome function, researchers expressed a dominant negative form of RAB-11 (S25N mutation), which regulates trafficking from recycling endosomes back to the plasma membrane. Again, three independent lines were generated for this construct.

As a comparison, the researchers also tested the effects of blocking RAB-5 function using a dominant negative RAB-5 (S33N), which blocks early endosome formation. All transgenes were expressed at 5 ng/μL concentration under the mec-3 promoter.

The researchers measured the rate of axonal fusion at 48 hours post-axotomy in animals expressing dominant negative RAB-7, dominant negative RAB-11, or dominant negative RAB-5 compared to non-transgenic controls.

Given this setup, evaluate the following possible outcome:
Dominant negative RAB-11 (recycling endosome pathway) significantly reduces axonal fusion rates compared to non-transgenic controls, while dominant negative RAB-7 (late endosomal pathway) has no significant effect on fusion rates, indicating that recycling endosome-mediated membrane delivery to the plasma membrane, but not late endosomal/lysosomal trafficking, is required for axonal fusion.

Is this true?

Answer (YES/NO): NO